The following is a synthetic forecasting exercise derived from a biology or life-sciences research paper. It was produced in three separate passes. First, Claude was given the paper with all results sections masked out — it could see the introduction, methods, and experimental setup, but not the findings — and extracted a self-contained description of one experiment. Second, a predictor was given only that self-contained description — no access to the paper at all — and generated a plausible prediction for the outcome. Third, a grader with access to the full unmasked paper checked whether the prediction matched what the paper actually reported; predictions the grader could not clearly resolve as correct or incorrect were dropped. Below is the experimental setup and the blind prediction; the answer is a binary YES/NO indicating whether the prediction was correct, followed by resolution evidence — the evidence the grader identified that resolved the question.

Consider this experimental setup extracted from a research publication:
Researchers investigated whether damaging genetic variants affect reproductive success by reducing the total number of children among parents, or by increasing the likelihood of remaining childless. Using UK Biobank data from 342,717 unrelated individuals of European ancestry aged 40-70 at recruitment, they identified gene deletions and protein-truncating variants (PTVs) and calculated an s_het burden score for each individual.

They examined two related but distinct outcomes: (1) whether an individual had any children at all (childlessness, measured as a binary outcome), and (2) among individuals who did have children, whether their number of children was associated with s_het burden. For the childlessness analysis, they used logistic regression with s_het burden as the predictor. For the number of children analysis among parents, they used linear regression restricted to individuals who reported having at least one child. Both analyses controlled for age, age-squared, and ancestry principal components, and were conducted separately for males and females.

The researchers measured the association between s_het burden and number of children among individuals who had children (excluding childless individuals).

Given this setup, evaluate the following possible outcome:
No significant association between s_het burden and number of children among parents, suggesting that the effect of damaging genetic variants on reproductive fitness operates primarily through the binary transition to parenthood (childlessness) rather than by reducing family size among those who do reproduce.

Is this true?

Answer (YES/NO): YES